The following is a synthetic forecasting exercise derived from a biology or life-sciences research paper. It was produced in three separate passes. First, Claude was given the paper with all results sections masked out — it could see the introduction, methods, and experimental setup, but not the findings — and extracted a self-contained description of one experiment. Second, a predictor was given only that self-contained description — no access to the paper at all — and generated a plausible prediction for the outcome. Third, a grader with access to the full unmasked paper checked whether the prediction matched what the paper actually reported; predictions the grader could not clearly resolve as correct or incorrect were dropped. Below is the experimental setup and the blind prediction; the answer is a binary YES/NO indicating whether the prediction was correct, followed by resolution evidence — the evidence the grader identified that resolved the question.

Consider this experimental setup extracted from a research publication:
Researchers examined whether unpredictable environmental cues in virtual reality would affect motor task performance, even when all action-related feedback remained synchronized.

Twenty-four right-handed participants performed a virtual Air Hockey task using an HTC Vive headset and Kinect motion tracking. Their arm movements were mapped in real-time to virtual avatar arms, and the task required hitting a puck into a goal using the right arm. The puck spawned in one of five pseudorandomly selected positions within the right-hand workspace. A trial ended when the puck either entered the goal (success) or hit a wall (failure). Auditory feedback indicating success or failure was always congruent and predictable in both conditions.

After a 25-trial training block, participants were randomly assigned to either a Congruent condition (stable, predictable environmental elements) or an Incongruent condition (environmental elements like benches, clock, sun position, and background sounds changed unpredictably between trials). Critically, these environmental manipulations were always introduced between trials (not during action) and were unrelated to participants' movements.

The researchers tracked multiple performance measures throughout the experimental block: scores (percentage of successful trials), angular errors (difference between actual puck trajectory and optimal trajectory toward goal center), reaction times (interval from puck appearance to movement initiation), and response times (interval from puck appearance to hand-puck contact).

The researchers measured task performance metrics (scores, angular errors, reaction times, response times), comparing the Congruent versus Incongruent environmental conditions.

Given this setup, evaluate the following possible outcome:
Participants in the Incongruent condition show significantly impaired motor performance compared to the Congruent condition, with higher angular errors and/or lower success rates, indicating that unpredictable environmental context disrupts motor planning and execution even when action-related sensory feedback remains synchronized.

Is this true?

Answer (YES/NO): NO